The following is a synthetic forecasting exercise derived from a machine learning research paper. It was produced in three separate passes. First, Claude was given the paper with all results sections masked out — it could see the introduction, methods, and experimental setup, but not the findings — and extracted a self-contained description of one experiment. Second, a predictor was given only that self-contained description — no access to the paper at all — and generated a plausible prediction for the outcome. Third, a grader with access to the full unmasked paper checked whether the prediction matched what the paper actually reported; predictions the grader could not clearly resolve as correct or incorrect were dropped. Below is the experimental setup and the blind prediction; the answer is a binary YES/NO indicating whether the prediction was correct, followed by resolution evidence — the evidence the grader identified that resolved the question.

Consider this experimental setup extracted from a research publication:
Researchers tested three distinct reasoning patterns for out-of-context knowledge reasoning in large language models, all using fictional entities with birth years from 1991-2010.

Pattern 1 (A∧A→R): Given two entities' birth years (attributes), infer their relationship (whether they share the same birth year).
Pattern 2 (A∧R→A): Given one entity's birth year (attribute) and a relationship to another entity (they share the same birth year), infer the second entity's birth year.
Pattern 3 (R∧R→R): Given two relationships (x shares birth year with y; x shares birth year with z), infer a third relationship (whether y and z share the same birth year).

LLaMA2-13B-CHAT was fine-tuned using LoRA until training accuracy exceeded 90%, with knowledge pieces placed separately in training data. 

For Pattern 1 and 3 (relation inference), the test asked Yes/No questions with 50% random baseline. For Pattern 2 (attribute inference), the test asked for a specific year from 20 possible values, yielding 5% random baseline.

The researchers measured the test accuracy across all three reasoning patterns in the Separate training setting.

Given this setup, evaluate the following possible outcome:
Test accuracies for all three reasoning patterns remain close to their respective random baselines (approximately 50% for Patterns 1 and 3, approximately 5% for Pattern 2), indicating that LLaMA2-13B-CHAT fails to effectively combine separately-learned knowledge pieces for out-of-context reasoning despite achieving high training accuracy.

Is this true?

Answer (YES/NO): YES